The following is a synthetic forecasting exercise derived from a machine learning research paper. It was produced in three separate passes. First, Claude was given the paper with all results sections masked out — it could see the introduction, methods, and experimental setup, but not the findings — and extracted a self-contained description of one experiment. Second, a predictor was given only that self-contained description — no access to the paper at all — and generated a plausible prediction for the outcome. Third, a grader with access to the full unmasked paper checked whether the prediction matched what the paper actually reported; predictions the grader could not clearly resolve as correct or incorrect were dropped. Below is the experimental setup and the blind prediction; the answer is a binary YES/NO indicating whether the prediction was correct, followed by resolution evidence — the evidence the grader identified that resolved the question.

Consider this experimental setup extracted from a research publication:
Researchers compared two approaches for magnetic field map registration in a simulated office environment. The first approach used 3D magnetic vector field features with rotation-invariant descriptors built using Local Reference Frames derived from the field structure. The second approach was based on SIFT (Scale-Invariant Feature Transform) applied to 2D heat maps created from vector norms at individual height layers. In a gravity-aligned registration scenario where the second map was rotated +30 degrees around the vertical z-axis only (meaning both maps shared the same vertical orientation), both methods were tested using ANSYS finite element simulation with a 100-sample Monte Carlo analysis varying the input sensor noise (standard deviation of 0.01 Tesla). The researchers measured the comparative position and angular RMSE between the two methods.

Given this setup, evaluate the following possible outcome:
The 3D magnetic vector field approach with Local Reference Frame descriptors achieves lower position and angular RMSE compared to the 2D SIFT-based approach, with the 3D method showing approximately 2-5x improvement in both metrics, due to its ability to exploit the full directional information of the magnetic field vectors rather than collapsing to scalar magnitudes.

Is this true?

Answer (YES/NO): NO